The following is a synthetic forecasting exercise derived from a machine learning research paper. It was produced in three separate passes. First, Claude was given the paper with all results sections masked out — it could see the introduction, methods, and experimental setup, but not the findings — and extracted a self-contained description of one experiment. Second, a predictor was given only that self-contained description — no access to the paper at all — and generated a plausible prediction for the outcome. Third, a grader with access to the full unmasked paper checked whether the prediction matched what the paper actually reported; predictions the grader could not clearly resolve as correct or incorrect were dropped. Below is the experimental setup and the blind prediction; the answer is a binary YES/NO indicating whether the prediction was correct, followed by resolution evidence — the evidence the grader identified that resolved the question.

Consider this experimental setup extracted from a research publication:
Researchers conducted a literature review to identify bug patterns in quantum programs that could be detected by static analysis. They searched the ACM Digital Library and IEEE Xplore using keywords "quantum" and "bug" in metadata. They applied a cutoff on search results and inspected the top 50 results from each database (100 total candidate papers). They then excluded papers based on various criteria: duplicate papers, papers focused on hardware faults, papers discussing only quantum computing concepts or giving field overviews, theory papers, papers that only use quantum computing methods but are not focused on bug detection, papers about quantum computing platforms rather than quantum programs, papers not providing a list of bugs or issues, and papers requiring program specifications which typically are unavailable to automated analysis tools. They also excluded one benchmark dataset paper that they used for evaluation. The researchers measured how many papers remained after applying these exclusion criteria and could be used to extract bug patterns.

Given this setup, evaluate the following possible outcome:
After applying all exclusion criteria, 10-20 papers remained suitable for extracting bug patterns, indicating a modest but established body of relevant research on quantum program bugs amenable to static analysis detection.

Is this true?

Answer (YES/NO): NO